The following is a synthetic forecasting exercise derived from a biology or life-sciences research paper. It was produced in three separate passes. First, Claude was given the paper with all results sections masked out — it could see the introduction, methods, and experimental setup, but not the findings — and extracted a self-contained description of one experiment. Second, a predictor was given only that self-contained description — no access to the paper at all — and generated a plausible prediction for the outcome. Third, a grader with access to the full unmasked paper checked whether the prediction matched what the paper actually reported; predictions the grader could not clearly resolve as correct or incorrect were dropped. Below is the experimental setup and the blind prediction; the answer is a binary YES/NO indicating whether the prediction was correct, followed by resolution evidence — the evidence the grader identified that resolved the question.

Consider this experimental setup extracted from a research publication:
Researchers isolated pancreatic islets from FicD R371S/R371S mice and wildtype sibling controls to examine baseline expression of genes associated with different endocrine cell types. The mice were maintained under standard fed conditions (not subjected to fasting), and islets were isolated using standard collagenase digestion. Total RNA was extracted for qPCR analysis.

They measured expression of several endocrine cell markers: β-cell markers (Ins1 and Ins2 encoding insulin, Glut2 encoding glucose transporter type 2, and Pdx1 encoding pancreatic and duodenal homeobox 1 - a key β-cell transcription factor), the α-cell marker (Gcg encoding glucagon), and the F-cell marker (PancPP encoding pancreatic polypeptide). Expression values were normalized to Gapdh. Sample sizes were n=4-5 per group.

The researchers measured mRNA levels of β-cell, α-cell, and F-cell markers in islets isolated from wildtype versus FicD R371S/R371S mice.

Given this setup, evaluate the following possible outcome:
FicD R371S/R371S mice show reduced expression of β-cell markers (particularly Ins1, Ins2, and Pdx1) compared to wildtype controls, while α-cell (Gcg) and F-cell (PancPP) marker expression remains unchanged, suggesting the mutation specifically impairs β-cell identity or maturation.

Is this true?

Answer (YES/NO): YES